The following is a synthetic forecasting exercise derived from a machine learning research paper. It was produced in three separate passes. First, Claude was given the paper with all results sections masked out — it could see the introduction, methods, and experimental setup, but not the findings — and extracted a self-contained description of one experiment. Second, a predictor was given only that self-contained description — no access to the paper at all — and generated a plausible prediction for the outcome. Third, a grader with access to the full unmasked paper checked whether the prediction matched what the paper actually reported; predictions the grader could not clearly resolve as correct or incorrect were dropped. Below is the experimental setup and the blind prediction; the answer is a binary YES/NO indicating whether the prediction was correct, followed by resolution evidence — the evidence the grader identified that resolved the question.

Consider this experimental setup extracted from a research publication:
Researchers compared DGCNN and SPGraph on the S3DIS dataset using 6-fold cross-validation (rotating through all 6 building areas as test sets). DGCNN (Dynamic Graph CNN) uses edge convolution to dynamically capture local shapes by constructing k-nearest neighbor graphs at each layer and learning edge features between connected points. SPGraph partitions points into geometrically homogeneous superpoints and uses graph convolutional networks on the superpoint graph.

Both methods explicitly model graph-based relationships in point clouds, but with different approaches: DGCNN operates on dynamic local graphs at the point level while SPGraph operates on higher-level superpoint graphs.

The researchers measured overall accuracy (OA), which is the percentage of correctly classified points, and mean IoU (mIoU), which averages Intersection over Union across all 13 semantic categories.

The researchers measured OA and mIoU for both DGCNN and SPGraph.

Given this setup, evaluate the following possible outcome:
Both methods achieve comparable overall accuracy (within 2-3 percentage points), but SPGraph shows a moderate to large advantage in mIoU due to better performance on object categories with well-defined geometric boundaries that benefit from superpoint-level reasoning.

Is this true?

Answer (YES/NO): NO